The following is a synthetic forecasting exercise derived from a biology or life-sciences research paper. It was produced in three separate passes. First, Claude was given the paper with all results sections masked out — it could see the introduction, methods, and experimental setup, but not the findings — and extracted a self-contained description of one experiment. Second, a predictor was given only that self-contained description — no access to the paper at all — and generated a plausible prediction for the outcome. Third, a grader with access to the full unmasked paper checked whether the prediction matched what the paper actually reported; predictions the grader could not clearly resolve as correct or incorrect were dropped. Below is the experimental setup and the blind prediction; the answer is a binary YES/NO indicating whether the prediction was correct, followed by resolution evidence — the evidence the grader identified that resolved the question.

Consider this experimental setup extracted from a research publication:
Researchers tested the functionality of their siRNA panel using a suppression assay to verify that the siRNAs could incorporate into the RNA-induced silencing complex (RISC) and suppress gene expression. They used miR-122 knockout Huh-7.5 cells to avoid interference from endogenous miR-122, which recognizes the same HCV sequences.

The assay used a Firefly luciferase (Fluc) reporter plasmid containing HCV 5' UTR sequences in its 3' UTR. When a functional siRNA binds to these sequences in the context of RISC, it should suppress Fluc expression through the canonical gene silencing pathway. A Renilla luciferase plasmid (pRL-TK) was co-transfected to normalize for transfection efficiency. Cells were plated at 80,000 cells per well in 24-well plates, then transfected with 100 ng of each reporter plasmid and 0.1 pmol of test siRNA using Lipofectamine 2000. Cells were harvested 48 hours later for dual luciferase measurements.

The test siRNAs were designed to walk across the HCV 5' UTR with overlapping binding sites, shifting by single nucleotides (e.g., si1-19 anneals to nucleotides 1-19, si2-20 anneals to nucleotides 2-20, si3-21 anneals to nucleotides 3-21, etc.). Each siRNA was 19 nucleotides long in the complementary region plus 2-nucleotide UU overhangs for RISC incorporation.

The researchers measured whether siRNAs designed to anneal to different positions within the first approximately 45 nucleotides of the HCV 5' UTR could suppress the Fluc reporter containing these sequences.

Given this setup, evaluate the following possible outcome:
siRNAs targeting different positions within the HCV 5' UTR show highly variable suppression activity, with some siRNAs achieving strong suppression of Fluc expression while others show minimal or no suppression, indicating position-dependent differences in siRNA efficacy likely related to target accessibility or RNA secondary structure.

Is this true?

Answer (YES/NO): YES